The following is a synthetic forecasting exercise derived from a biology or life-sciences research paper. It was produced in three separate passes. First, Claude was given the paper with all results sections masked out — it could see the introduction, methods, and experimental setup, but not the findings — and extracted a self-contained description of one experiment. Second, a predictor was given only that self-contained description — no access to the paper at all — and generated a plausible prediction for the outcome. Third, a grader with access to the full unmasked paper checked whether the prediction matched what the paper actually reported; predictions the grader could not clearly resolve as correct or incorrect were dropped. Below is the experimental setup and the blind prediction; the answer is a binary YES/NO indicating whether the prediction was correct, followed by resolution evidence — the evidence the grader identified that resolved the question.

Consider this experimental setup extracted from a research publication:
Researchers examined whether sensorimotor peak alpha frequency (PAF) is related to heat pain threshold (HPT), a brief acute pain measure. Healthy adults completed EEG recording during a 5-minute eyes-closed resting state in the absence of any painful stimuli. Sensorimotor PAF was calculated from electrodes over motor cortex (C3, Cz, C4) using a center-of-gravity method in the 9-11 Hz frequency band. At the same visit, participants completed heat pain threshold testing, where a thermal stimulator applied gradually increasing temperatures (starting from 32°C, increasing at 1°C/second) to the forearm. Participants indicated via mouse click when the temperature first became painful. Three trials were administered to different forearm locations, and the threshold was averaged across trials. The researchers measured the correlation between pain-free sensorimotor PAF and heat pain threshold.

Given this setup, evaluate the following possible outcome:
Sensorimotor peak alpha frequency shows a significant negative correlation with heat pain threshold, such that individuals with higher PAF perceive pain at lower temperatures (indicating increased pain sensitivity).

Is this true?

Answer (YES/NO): NO